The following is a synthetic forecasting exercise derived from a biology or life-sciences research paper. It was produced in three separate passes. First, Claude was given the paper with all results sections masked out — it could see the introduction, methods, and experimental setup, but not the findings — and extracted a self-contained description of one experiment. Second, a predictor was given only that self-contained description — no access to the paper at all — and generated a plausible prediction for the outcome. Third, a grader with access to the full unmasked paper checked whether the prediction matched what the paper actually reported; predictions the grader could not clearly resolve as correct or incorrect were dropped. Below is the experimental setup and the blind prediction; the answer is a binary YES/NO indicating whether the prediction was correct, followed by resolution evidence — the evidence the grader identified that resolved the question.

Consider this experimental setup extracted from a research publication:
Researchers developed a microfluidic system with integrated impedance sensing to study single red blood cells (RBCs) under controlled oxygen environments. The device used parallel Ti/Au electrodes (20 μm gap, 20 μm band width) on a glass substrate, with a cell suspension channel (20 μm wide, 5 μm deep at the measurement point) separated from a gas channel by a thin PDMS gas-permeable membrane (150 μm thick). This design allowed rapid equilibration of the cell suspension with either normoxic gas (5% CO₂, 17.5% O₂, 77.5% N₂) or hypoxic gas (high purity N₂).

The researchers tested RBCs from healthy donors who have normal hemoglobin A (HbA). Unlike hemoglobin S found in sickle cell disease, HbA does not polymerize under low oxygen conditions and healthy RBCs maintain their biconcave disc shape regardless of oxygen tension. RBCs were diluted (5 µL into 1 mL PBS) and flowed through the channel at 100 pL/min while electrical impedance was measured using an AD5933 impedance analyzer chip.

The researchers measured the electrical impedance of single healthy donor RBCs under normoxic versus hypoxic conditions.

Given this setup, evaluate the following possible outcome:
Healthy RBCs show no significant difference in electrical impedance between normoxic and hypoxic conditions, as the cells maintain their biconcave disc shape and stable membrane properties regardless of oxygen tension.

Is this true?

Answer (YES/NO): YES